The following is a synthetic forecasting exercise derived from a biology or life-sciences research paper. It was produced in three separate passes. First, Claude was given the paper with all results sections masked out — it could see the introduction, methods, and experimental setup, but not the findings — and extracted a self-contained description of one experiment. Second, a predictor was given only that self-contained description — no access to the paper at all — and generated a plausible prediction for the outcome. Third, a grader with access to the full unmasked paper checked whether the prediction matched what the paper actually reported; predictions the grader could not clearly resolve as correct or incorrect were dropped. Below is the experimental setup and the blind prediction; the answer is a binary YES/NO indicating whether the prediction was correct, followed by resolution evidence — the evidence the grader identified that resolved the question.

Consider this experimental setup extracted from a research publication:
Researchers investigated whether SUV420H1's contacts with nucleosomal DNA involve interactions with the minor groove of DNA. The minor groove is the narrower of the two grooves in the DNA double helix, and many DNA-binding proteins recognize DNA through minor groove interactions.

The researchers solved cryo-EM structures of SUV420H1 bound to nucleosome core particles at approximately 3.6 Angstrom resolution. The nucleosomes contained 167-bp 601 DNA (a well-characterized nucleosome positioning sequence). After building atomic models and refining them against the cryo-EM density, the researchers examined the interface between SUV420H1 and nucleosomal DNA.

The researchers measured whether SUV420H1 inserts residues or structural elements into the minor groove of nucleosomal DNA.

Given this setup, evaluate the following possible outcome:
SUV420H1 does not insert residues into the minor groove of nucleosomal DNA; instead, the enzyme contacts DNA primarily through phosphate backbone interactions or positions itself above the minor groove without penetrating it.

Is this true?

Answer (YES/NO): YES